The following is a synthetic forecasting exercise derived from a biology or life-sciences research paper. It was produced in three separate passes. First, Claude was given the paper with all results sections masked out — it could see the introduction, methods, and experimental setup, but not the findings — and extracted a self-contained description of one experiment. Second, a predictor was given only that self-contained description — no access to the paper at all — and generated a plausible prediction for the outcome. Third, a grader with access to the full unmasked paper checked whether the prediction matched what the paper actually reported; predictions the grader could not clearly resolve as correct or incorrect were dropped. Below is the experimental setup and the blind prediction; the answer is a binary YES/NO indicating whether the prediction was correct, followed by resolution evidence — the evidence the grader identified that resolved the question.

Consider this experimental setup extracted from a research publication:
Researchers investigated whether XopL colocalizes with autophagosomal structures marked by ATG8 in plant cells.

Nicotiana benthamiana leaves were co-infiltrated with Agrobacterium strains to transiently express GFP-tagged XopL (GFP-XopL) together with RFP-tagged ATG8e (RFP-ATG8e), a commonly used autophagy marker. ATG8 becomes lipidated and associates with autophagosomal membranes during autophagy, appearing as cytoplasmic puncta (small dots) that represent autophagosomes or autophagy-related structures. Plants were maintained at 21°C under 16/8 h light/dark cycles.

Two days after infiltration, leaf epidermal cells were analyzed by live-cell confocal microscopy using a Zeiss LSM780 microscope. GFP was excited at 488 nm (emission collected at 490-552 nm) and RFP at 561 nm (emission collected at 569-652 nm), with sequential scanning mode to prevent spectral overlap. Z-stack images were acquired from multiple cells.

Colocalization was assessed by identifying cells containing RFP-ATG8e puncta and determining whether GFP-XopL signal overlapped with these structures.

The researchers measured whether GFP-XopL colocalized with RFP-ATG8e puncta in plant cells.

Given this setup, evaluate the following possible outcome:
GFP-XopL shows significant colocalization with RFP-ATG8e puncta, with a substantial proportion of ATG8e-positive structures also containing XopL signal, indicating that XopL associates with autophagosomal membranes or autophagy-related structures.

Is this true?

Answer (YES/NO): YES